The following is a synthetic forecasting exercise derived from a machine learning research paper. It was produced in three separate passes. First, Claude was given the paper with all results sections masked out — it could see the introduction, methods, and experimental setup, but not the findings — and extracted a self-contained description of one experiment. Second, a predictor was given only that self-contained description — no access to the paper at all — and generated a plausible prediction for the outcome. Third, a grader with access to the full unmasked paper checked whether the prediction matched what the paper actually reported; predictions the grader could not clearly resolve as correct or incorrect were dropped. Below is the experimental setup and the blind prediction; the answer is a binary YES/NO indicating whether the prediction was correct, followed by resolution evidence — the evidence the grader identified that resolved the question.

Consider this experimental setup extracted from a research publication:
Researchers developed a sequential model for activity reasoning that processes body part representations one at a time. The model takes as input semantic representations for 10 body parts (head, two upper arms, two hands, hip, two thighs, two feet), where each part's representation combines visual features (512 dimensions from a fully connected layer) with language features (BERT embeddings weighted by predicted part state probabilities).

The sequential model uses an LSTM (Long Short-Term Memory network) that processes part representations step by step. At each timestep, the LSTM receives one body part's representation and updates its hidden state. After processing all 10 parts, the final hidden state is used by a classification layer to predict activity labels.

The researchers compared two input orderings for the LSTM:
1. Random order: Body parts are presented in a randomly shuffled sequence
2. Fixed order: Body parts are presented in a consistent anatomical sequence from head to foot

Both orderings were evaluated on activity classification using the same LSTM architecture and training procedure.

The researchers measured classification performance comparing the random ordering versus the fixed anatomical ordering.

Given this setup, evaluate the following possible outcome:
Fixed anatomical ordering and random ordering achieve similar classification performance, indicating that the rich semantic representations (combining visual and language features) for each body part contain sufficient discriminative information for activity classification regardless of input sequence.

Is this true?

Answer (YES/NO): NO